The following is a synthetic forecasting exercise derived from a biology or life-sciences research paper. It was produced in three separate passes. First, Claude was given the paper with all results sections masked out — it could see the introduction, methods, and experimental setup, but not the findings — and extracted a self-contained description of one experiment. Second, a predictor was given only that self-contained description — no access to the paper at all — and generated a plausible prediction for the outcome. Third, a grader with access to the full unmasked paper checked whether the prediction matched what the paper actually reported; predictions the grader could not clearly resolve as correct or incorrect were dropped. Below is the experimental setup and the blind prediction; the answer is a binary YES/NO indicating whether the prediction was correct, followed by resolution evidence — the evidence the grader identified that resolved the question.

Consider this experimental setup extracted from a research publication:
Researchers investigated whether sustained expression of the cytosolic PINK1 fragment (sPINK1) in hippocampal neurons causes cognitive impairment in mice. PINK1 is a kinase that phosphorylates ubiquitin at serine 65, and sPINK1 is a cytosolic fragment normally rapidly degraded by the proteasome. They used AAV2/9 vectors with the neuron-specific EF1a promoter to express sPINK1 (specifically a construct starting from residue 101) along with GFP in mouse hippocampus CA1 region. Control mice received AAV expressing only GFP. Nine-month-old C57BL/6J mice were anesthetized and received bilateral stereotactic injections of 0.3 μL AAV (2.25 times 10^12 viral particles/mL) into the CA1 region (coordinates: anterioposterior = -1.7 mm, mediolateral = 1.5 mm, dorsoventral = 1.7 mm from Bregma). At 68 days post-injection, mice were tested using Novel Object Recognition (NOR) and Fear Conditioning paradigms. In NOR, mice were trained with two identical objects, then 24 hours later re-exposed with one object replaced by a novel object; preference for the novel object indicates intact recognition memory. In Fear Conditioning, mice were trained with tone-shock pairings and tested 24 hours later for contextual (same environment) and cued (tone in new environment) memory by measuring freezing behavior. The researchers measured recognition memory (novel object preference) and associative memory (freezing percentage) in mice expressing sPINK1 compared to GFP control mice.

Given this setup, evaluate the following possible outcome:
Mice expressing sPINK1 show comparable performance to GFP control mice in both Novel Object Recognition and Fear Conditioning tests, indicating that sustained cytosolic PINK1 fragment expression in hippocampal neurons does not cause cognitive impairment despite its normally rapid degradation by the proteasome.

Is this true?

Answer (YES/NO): NO